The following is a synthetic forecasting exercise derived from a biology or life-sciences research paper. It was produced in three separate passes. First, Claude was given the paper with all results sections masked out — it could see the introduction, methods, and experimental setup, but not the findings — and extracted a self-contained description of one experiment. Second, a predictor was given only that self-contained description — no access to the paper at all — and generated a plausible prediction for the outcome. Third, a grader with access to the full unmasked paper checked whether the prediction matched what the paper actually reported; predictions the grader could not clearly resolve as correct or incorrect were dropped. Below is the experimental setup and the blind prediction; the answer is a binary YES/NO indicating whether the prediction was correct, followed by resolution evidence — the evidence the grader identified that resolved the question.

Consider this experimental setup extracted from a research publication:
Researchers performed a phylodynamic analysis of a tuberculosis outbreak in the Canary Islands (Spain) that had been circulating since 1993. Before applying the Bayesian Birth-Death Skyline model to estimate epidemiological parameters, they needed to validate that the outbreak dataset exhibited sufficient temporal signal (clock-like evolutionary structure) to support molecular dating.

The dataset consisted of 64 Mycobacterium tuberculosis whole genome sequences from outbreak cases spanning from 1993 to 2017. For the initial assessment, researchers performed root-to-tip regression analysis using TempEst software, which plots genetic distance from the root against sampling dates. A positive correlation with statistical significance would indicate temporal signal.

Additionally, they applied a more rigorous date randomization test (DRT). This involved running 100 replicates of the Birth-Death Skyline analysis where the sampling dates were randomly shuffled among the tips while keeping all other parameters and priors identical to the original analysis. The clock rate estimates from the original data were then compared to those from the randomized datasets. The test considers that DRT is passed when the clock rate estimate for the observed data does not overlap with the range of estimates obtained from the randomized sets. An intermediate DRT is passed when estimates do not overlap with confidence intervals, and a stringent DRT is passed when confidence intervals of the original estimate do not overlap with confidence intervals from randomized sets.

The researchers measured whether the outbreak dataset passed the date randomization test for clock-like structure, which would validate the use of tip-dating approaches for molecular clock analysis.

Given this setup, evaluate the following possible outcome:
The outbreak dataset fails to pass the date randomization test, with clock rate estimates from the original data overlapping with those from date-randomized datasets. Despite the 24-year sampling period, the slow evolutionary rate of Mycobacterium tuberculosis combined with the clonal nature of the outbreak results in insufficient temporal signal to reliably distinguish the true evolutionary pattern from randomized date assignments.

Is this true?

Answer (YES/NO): NO